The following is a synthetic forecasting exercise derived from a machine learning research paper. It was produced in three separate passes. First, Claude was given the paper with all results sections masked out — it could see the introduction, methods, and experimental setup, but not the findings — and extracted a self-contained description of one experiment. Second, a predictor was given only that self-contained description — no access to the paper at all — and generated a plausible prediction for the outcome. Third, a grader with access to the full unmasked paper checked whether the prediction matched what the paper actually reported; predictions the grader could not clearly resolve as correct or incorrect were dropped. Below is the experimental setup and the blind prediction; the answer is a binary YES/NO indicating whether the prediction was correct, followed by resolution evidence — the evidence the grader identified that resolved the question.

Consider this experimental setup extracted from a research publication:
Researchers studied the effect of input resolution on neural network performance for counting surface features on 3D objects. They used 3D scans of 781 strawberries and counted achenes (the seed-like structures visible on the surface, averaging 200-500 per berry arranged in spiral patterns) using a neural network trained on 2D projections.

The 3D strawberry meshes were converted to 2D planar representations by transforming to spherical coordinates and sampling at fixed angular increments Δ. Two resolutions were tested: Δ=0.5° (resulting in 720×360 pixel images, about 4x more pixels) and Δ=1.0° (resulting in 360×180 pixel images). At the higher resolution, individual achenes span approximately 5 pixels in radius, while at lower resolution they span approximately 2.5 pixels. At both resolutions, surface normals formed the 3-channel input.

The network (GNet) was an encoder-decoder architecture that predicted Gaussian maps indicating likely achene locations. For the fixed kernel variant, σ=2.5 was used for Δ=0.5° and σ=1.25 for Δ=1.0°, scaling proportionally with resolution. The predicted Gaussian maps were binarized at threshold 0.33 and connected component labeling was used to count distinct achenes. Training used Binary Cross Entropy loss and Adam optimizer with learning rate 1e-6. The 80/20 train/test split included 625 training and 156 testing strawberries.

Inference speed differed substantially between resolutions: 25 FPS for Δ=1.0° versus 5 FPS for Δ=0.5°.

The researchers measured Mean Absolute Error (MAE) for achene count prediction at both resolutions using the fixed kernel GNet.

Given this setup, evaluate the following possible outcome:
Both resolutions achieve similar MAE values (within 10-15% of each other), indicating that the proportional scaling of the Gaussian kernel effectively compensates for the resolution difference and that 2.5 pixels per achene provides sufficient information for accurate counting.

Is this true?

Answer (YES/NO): YES